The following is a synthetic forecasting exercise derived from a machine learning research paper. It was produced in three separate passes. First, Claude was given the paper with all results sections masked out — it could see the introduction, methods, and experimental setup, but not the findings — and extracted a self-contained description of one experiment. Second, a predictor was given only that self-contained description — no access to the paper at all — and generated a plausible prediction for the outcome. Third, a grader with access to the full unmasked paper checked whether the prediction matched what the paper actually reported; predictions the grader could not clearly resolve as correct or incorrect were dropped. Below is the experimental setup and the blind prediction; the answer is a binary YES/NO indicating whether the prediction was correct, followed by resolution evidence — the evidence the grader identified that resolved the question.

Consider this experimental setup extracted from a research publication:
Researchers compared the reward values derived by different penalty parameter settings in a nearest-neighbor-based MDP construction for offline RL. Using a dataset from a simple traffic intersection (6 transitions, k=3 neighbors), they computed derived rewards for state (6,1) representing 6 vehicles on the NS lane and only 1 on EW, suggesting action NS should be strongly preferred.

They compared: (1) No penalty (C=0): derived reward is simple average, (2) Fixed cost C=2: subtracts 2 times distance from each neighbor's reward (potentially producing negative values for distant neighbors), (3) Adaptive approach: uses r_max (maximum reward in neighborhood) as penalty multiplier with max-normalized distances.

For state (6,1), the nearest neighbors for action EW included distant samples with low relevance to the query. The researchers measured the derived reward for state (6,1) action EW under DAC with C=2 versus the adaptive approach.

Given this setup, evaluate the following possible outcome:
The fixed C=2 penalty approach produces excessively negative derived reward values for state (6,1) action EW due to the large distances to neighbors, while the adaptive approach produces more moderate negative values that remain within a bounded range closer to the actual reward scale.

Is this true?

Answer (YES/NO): NO